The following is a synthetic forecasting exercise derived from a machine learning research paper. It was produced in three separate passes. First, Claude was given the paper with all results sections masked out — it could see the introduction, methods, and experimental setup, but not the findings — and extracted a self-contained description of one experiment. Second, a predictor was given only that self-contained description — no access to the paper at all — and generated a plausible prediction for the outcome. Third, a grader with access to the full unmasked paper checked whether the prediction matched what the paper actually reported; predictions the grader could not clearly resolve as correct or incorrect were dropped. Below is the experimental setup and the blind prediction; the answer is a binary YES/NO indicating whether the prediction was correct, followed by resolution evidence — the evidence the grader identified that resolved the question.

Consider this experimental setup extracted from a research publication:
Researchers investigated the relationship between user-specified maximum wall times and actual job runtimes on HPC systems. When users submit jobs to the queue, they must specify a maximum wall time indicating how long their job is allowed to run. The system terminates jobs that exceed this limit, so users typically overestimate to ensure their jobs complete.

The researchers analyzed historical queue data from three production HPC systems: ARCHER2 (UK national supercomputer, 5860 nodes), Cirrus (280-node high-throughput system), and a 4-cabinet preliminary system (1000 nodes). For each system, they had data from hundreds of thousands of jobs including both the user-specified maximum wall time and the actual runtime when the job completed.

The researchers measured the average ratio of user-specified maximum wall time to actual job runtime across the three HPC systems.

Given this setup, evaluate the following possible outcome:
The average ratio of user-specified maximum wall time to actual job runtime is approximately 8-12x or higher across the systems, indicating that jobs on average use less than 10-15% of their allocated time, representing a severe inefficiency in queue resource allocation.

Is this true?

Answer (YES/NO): NO